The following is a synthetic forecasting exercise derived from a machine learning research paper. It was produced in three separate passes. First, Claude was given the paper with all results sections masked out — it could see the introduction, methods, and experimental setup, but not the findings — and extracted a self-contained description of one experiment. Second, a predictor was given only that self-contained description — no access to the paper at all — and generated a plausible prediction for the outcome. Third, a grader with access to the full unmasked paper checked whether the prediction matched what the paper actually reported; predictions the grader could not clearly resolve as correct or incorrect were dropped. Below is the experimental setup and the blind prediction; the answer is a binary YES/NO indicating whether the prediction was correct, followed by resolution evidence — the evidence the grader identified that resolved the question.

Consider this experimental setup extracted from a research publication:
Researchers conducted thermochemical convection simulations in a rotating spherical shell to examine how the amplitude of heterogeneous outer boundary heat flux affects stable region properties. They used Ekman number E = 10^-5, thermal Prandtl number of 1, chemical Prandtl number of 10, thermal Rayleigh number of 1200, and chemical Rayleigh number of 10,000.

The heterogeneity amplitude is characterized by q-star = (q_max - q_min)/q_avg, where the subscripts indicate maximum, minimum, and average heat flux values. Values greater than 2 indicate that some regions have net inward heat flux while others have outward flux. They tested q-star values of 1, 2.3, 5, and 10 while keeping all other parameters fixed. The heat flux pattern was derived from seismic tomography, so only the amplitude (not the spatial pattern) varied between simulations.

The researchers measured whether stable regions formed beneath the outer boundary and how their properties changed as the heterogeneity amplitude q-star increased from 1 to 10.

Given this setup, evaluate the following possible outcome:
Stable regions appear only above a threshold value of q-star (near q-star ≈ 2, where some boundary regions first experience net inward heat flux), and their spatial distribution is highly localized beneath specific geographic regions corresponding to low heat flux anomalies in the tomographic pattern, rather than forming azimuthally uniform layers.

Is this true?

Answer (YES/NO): YES